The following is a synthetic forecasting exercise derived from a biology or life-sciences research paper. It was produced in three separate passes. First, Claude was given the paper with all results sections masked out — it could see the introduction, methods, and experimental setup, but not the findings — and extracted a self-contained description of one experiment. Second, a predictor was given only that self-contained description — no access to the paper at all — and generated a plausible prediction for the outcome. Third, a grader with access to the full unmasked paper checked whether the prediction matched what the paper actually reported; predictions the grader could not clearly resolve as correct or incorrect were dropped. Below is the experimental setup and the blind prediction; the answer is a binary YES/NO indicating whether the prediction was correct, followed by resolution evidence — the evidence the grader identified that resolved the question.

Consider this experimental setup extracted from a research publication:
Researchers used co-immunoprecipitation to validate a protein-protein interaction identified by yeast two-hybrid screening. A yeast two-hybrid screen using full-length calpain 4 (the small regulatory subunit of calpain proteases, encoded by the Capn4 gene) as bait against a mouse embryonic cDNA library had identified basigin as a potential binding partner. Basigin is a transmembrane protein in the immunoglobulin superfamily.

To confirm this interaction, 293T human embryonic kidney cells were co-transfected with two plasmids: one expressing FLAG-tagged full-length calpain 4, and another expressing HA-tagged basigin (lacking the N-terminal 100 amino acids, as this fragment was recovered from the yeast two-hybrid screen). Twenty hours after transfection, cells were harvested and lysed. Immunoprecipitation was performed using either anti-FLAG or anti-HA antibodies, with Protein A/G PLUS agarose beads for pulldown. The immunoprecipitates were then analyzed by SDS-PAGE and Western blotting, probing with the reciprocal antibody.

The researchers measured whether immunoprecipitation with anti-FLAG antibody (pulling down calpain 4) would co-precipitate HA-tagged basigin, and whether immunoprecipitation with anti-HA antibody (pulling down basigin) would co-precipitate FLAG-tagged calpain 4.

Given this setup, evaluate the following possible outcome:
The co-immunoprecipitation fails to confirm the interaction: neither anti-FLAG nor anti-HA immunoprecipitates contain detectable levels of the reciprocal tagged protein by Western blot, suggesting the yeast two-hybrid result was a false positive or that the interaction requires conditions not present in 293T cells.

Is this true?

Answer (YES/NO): NO